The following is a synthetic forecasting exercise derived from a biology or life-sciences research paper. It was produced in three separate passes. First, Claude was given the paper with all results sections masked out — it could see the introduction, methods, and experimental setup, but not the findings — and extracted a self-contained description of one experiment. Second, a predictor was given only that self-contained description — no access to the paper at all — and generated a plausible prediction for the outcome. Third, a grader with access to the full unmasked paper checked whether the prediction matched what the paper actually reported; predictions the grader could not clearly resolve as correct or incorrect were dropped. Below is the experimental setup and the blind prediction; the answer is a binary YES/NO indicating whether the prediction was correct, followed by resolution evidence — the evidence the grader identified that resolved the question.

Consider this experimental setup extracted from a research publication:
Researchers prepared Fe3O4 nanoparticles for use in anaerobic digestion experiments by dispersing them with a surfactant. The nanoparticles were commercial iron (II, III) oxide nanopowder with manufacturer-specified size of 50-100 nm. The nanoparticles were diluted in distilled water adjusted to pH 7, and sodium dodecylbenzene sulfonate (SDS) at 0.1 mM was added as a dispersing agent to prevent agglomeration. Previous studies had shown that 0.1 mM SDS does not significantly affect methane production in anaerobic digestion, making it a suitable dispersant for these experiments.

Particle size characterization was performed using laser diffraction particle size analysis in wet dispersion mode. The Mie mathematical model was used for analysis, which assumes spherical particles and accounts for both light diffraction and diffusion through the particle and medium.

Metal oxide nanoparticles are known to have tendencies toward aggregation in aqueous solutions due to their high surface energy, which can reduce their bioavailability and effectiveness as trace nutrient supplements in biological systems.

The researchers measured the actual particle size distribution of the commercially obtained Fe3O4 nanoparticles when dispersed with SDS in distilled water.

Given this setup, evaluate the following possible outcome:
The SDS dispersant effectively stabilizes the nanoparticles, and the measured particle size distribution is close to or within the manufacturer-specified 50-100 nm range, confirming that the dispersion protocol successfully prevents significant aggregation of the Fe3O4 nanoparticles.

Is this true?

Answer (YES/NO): NO